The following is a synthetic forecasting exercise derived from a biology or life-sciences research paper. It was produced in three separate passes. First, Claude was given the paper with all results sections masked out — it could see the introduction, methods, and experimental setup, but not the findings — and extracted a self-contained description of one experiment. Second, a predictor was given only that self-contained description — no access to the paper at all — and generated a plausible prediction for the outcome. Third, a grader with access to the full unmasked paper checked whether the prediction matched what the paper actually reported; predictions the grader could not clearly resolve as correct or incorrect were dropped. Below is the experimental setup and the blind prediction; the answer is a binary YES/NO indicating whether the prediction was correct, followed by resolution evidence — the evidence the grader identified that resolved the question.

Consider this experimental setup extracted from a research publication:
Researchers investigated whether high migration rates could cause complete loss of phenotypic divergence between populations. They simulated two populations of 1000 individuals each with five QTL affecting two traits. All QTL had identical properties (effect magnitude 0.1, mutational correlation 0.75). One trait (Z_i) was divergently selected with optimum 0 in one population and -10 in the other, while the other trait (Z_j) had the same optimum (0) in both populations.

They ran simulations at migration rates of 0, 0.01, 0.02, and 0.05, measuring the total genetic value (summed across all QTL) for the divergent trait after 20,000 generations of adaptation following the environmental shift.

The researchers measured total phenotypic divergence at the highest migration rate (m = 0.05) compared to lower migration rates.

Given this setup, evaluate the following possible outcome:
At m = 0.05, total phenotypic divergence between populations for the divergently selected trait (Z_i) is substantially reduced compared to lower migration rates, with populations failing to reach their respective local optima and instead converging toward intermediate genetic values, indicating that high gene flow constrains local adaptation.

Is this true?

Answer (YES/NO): YES